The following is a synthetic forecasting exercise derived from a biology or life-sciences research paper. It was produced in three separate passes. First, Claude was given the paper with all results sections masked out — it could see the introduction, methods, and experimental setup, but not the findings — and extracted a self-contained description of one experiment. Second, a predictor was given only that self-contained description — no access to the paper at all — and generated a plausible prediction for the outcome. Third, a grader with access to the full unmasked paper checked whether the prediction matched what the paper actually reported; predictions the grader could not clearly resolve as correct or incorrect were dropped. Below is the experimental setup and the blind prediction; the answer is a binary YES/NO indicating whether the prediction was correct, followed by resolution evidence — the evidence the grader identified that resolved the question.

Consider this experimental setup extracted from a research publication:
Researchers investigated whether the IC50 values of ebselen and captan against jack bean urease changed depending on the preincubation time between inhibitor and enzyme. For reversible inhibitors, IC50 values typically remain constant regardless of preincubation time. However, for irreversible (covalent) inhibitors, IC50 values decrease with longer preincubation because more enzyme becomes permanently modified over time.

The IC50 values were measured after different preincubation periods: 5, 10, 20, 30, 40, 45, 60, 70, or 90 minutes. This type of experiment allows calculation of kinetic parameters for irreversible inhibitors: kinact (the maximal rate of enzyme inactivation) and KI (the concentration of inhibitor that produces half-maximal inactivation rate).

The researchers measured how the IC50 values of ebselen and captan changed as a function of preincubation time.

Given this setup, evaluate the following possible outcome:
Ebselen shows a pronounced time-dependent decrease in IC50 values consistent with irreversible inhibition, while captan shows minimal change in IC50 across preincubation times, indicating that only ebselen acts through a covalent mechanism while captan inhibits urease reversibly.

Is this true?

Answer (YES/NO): NO